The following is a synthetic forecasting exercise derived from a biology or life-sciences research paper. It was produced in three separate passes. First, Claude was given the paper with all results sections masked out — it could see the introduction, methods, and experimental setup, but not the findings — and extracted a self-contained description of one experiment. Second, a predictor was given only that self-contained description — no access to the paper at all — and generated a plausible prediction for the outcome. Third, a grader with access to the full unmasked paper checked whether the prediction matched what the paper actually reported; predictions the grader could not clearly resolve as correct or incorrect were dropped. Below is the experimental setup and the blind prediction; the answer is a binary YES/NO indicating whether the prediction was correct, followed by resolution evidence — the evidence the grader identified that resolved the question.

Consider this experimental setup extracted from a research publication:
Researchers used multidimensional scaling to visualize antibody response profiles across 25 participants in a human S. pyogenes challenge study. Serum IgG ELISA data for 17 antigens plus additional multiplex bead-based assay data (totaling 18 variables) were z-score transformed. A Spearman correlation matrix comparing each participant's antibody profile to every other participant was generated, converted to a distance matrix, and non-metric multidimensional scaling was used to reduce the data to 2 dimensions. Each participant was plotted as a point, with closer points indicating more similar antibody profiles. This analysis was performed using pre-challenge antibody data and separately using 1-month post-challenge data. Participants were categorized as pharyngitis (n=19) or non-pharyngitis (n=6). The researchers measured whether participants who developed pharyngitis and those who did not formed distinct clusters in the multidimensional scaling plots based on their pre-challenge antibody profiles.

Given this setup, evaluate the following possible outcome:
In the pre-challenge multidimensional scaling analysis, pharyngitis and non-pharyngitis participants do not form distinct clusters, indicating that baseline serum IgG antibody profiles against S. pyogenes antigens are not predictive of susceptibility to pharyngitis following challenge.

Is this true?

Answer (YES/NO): NO